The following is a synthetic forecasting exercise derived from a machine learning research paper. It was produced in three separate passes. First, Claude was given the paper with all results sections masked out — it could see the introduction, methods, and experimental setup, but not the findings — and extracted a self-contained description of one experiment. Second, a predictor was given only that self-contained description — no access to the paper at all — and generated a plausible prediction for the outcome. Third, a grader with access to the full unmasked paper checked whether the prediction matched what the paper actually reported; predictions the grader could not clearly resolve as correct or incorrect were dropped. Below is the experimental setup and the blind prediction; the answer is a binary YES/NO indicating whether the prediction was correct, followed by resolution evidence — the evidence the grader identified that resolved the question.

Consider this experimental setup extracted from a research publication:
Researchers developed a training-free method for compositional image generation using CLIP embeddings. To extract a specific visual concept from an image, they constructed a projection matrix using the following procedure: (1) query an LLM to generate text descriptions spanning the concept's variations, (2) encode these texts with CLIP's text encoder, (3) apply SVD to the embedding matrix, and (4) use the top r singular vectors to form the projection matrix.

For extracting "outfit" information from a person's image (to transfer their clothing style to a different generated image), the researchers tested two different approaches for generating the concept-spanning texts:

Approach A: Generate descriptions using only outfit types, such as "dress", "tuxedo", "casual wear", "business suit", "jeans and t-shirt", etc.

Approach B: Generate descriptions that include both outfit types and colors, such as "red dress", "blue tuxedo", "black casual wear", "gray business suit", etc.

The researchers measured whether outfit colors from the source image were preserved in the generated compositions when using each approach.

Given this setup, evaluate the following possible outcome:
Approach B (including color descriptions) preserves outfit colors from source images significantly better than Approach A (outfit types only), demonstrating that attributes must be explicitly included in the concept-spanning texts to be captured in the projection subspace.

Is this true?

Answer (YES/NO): YES